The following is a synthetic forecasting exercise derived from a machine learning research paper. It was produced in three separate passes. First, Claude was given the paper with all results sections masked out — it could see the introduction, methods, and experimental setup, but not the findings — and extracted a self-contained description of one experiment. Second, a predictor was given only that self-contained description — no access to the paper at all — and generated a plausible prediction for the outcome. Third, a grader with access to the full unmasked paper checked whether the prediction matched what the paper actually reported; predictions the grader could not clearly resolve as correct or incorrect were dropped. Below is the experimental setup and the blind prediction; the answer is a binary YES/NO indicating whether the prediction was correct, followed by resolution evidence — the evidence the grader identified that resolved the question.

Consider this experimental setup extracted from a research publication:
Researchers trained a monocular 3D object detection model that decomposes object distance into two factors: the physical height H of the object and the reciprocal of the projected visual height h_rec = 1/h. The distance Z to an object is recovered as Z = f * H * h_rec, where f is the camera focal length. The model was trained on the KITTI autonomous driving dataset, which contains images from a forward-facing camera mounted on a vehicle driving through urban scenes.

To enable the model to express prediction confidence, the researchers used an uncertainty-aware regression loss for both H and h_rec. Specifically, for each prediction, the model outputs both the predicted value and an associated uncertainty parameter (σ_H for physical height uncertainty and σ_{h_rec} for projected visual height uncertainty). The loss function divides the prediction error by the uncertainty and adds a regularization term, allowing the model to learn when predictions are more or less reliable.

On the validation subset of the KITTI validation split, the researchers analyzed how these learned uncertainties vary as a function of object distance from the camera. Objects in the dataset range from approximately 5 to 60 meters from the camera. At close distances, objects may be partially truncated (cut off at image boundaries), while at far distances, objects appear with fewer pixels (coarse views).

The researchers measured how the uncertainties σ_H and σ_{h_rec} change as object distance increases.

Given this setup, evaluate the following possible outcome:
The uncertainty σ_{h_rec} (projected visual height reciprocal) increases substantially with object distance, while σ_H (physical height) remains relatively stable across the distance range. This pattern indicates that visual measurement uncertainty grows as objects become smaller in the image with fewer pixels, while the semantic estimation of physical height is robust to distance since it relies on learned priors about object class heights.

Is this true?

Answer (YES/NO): NO